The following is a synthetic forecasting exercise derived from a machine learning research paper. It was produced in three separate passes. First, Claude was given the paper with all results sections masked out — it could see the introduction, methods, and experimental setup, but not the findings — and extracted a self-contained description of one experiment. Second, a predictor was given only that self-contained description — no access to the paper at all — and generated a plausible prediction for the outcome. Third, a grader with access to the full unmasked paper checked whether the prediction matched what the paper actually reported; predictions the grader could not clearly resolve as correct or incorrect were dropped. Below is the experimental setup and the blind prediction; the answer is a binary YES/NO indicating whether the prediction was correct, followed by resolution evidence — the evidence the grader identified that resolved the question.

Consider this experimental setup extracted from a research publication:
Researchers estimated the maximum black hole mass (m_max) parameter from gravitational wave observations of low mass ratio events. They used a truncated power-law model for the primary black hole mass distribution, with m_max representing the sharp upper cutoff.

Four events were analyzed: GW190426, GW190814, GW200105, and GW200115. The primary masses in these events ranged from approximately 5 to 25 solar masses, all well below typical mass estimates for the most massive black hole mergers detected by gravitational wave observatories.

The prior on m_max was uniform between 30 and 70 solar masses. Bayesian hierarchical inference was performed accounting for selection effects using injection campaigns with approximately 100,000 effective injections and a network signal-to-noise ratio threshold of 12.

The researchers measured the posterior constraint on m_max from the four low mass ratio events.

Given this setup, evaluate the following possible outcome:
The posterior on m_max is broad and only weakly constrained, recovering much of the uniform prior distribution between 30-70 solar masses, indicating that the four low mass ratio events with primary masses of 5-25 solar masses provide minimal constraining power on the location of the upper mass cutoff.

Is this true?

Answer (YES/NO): YES